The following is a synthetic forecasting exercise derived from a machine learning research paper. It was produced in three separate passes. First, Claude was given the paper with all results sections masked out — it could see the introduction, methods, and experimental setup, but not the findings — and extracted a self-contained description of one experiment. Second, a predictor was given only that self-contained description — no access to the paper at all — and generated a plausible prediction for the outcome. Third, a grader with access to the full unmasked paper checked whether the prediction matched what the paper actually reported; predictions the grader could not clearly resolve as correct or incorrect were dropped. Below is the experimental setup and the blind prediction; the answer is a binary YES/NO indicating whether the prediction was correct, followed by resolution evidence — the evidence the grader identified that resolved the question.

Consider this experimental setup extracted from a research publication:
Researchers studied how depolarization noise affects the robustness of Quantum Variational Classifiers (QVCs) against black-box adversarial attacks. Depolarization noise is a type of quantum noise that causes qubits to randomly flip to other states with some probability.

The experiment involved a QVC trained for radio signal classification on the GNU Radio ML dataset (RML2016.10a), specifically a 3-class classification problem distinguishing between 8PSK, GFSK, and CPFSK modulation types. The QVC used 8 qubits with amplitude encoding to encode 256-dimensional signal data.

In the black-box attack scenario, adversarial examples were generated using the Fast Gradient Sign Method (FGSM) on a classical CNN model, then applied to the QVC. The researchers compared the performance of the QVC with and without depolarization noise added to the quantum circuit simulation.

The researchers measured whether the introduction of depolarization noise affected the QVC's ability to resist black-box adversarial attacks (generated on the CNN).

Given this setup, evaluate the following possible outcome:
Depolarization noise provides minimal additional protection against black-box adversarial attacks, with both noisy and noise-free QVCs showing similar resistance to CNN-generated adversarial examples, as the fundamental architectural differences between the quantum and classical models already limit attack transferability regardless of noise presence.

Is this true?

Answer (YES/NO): YES